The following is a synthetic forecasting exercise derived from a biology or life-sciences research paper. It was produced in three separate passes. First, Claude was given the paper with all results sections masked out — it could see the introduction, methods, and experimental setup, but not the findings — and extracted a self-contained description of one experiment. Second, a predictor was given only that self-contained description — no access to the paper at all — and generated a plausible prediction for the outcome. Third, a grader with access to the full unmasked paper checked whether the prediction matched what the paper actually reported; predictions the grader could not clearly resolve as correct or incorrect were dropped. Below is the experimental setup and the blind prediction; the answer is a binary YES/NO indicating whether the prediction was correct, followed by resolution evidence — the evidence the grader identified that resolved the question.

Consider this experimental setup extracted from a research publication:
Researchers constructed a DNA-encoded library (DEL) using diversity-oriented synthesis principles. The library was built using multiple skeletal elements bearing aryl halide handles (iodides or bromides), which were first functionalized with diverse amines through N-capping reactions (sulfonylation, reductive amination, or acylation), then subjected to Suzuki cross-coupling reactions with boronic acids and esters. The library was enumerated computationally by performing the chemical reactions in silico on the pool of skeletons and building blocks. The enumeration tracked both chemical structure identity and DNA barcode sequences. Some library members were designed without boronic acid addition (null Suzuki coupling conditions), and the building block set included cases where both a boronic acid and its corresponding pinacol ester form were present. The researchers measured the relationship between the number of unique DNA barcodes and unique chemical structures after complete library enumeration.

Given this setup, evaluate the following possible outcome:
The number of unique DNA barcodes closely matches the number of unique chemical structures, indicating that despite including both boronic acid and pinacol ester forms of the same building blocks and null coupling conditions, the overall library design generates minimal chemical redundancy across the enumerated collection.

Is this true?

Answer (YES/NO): YES